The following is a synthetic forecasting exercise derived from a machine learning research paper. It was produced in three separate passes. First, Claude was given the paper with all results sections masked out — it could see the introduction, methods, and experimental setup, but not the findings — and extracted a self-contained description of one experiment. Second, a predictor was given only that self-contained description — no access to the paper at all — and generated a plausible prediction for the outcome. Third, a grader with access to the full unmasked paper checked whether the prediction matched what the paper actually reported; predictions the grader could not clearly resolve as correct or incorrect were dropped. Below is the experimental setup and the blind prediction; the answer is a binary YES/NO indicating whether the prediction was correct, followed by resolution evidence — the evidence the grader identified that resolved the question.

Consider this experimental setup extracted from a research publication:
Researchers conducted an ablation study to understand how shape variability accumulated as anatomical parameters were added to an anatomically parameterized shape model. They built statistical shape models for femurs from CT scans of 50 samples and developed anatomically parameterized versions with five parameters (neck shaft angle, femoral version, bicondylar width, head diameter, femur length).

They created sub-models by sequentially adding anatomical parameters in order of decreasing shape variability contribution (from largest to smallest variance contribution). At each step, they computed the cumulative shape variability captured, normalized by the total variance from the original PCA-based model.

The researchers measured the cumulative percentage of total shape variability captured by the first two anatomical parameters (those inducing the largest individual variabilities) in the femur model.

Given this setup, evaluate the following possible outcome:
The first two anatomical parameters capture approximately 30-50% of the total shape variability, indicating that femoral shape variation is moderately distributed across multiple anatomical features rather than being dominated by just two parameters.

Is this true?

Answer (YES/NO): NO